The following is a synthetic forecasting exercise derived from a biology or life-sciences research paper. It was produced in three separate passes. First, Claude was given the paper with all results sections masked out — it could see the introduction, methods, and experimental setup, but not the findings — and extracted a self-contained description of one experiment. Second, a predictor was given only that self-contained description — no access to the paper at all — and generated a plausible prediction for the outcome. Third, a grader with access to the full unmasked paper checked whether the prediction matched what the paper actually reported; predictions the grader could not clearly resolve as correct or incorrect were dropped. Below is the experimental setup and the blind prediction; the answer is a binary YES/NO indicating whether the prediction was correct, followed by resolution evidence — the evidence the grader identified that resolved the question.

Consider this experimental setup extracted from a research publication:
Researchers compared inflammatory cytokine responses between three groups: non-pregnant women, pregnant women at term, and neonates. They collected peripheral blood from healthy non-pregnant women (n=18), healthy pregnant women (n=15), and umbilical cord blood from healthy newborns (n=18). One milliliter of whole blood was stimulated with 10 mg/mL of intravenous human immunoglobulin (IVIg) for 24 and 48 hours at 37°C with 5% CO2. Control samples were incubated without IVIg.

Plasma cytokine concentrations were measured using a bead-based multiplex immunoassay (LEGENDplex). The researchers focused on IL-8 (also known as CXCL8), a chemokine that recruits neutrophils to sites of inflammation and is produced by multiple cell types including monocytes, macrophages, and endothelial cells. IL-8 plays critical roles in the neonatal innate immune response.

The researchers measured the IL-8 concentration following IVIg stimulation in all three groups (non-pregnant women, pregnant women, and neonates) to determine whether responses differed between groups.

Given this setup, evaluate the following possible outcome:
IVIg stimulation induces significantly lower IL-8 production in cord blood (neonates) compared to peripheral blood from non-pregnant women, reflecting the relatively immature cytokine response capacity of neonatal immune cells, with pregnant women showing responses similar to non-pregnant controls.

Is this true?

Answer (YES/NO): NO